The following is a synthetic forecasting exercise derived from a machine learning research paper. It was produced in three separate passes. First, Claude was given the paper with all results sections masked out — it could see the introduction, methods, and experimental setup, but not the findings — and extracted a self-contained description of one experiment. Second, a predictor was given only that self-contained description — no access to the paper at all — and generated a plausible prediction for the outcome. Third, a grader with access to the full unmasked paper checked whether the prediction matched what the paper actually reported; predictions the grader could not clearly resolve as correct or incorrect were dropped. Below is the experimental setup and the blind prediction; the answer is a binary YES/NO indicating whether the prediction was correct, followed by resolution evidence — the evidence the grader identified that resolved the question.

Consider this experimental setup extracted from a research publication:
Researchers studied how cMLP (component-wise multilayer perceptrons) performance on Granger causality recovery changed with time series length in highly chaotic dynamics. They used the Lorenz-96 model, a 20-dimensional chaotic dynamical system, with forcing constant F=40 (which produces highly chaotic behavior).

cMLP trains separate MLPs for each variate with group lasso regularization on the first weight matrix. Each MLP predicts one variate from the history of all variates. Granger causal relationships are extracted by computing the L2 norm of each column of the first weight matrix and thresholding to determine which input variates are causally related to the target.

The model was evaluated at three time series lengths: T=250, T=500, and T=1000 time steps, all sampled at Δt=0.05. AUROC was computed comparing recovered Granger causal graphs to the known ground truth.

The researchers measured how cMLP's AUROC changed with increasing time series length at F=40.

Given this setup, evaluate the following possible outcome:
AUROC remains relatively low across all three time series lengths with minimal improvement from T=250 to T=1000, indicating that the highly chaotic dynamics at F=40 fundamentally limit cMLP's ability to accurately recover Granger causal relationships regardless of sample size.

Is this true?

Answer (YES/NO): NO